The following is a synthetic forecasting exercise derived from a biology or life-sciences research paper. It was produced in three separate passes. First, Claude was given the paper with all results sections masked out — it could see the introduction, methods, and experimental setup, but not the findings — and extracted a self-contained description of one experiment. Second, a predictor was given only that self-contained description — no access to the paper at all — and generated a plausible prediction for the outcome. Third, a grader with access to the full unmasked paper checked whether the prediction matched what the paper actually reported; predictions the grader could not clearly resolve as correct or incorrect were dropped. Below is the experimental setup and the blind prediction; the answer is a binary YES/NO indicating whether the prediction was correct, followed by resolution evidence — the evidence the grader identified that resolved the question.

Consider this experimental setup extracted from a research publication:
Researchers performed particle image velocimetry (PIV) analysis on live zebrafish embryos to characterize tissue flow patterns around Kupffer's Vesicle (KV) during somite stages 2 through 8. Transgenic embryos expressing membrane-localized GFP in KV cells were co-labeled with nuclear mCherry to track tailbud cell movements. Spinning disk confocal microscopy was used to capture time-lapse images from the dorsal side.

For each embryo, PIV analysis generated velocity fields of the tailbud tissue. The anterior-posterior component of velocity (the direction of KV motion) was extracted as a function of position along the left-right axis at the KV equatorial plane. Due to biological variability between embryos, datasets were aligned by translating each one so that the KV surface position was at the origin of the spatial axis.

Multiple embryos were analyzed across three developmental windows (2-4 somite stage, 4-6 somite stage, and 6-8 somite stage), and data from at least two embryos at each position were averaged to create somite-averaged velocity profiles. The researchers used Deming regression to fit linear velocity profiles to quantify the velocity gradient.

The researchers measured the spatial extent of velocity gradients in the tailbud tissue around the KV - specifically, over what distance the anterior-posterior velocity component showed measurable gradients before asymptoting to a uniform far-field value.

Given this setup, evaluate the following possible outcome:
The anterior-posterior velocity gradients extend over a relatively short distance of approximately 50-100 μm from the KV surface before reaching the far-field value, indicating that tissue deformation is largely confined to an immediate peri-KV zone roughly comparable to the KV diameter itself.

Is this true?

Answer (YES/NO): YES